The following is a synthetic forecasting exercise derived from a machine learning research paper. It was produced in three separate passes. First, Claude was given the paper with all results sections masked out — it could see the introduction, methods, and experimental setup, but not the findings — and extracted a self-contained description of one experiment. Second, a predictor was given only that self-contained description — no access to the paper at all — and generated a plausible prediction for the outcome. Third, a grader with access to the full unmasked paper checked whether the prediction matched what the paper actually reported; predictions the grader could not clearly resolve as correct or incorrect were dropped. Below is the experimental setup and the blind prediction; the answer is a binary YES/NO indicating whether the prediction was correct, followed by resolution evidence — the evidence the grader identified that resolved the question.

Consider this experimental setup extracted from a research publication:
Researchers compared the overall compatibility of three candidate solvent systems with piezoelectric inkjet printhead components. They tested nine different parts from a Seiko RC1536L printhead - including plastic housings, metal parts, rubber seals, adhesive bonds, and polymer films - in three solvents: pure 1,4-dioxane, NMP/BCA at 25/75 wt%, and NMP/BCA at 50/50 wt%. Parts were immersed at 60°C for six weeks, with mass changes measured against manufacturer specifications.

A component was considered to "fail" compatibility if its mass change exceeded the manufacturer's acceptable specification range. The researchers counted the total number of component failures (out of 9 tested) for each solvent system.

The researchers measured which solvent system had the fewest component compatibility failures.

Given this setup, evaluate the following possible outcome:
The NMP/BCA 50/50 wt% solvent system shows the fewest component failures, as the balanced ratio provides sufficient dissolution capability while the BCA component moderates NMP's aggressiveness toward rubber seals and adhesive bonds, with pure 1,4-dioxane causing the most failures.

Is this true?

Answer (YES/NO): NO